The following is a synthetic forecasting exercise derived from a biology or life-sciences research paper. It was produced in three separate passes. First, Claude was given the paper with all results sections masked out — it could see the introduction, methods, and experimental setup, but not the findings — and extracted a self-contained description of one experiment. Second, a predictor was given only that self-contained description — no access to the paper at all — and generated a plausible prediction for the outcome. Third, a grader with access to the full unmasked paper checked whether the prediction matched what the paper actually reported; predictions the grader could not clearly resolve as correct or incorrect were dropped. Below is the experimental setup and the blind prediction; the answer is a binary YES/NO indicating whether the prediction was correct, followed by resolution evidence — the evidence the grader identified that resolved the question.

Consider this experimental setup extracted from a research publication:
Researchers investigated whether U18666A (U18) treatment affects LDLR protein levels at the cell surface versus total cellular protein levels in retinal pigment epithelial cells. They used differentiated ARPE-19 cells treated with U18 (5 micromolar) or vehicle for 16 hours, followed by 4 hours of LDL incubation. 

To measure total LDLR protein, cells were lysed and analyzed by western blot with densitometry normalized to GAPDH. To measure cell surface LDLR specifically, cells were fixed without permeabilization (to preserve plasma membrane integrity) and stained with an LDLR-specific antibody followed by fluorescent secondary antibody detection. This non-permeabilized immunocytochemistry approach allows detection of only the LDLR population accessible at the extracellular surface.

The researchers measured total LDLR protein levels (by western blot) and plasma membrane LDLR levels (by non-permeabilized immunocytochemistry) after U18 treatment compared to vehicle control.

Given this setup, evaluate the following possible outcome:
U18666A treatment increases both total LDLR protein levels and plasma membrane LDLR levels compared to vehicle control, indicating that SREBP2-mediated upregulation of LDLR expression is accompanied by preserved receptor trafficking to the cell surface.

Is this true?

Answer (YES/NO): NO